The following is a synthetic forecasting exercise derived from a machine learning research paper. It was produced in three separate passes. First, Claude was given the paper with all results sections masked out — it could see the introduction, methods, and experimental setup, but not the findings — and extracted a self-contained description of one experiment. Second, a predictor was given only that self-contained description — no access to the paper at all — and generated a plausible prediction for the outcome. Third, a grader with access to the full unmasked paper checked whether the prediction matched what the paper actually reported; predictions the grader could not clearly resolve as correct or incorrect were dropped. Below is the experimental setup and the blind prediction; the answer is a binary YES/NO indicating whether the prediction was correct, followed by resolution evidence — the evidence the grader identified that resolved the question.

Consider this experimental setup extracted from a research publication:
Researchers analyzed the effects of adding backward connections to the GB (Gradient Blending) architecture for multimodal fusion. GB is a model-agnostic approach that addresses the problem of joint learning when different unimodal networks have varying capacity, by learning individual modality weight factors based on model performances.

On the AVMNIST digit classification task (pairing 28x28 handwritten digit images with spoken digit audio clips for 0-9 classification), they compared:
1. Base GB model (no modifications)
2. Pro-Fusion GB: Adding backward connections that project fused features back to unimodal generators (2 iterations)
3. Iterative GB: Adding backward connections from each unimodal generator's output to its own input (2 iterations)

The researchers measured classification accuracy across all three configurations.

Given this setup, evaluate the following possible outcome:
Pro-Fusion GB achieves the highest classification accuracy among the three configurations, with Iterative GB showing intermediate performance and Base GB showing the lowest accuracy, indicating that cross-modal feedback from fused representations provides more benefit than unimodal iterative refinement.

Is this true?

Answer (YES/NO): YES